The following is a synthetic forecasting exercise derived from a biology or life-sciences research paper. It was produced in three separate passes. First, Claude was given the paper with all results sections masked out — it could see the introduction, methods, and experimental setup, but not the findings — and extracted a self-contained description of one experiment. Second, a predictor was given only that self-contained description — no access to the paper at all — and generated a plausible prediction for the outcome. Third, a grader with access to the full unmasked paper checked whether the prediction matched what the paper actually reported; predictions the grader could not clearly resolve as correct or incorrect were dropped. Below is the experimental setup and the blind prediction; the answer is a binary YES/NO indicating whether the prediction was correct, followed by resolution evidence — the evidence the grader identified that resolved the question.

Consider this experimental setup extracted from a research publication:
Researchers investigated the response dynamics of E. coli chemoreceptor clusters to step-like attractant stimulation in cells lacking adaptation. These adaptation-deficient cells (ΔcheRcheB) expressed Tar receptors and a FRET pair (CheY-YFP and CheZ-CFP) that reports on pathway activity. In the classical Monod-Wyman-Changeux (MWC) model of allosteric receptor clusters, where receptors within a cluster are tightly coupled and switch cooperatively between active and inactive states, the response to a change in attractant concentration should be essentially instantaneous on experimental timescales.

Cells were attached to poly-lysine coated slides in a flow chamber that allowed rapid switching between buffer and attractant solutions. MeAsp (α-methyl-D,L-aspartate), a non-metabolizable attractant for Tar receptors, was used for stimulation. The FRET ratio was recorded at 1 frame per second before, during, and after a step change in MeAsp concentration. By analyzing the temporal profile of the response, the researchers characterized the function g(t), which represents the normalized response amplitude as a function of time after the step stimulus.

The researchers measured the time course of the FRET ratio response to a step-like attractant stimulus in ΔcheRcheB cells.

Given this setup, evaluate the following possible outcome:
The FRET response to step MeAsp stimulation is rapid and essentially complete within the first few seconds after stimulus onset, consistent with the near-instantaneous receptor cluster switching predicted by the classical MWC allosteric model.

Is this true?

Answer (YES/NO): NO